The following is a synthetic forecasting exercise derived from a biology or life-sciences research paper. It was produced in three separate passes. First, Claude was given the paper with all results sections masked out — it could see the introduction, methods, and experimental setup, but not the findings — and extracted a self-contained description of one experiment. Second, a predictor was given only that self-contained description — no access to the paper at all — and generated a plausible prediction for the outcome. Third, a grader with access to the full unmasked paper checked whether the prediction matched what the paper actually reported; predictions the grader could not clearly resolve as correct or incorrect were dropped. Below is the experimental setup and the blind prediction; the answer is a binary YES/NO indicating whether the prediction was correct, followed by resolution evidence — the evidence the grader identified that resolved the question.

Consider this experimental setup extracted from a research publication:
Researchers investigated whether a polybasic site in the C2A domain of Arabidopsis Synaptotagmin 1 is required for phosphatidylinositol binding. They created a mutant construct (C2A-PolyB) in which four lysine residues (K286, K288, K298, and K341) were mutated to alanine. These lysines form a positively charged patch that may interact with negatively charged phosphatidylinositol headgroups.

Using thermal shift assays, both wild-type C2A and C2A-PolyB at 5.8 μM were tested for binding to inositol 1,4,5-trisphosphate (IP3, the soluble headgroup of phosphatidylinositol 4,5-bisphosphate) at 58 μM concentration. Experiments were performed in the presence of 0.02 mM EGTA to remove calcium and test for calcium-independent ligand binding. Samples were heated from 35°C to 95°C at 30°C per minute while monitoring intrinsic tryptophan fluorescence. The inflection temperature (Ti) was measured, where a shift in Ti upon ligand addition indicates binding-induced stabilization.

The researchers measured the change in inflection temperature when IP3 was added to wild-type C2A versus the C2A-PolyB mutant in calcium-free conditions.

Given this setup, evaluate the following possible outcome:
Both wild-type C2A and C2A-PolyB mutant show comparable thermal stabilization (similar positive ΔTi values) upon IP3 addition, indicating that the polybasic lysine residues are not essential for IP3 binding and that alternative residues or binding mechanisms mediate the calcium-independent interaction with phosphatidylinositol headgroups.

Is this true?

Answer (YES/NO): NO